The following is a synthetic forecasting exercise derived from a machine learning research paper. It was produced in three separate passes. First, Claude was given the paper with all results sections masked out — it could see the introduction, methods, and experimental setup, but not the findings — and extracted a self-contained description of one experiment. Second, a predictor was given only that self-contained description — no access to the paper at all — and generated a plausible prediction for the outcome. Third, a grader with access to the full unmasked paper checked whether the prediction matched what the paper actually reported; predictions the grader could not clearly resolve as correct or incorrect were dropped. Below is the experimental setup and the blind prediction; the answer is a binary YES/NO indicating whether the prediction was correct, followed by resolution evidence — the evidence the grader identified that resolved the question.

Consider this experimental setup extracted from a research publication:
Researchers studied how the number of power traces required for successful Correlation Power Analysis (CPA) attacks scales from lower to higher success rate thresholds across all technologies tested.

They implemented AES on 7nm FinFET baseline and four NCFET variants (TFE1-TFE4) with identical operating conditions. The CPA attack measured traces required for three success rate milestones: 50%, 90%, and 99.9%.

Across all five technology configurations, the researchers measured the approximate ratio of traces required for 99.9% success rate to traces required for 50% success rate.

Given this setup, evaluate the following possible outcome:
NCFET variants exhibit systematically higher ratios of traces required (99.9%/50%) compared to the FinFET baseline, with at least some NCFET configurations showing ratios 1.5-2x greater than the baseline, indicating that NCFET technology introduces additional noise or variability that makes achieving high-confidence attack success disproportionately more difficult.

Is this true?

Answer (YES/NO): NO